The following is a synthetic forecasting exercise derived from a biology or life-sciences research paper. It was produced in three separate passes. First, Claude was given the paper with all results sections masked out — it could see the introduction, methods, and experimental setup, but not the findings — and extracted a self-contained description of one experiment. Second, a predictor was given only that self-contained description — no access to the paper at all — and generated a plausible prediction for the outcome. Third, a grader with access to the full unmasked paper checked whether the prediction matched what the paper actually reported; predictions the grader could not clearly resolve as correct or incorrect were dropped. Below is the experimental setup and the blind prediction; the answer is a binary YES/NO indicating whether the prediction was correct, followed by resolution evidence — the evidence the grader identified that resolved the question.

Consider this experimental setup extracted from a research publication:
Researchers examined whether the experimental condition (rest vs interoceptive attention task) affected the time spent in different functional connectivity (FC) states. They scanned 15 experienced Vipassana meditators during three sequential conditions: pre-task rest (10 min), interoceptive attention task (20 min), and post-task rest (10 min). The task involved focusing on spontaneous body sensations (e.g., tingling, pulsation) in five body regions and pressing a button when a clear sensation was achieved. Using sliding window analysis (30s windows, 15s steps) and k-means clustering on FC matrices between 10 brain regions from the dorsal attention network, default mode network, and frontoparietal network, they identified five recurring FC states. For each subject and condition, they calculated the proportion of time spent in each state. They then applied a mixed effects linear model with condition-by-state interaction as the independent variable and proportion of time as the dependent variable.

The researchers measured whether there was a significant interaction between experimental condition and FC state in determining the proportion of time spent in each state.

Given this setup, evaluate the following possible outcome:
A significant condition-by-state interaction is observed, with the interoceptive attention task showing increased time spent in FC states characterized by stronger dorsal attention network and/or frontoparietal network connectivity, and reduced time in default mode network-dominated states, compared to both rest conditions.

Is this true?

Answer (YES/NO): NO